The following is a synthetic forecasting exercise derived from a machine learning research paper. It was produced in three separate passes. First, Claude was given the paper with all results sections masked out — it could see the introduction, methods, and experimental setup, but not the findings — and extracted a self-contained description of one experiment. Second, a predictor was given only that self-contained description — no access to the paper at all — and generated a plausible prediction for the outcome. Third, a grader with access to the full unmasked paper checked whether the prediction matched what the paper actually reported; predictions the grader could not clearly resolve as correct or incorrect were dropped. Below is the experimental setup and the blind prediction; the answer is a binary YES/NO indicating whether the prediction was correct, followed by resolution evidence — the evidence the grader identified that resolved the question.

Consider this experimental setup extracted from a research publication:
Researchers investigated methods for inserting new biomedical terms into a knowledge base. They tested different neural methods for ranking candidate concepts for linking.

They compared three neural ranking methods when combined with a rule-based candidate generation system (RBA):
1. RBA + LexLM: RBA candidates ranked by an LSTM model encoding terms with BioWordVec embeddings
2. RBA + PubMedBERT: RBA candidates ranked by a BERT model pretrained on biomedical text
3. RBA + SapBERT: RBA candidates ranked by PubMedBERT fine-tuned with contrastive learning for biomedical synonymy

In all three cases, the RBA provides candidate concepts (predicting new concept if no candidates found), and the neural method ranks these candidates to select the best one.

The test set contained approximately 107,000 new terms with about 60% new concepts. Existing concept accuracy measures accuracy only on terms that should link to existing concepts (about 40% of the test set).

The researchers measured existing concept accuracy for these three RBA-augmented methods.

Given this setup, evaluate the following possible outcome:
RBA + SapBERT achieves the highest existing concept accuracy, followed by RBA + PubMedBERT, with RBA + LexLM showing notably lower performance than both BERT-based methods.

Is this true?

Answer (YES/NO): YES